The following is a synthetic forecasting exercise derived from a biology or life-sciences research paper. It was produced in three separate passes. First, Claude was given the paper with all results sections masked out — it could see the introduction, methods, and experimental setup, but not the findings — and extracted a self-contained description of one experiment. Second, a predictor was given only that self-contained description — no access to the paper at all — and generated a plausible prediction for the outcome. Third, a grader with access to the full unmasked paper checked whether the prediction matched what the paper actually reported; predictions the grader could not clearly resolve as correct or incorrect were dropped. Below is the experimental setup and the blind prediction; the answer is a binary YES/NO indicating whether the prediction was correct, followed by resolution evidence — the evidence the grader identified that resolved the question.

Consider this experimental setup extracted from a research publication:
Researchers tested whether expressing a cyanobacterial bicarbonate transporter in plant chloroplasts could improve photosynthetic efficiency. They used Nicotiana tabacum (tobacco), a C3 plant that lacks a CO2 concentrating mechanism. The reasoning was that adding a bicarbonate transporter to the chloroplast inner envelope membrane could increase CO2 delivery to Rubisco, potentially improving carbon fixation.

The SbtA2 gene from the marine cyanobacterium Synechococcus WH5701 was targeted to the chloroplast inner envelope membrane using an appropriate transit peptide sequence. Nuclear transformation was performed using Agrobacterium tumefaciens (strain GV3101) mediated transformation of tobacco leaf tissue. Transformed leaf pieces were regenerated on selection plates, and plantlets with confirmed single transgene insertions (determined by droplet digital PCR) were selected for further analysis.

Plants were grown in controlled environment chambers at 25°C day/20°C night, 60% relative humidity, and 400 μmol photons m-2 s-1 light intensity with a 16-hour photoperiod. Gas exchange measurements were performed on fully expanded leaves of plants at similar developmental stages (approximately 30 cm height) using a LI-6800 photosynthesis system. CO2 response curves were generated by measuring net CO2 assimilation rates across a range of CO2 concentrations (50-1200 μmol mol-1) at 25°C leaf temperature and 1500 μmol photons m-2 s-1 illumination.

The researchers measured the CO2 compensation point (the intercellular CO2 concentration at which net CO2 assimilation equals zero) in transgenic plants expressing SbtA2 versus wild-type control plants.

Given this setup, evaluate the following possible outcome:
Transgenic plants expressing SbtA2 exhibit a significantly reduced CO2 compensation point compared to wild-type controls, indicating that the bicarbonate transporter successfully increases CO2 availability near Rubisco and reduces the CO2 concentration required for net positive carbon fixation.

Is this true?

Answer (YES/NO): NO